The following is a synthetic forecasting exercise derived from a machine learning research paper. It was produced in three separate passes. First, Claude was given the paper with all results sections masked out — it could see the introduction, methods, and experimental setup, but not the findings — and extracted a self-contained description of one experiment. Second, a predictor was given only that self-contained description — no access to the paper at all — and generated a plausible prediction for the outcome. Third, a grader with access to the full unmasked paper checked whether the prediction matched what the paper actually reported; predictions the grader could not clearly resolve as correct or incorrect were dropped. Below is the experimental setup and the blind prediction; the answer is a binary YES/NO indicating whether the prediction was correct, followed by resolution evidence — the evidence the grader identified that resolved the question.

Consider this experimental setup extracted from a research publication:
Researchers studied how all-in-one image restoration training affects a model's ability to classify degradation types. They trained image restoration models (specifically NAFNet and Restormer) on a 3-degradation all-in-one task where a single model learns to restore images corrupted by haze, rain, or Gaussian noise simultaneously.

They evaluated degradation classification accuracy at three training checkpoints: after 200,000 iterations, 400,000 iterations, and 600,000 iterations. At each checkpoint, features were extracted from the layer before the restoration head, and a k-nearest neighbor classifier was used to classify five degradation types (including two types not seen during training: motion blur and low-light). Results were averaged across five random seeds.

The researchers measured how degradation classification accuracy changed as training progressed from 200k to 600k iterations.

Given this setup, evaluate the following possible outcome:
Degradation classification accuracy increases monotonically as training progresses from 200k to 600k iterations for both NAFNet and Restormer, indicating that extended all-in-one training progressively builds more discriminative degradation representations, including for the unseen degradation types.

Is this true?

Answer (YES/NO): NO